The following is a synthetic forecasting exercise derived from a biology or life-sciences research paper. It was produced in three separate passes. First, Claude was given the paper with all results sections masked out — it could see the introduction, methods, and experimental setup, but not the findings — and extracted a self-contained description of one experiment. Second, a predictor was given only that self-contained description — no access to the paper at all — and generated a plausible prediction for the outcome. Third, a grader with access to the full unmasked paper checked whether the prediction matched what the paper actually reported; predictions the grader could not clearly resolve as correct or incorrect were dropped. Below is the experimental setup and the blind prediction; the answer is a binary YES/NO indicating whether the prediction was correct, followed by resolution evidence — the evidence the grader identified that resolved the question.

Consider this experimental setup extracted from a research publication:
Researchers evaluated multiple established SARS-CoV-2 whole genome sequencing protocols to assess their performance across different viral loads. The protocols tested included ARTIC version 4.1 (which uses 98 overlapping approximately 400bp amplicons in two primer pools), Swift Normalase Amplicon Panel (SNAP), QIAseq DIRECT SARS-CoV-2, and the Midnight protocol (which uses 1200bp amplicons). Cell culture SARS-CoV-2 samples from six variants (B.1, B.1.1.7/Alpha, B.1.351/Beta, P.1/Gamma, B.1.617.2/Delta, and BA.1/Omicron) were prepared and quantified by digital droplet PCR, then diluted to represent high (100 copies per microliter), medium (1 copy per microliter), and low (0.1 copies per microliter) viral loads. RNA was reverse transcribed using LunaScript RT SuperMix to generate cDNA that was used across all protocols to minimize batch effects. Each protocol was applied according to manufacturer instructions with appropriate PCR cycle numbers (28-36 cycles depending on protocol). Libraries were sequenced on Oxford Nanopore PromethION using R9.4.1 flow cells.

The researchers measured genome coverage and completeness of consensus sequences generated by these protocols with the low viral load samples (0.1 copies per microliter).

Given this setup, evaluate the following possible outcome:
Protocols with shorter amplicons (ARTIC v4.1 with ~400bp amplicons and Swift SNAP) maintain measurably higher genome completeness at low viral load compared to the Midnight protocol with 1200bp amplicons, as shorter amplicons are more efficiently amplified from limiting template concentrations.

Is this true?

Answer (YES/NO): NO